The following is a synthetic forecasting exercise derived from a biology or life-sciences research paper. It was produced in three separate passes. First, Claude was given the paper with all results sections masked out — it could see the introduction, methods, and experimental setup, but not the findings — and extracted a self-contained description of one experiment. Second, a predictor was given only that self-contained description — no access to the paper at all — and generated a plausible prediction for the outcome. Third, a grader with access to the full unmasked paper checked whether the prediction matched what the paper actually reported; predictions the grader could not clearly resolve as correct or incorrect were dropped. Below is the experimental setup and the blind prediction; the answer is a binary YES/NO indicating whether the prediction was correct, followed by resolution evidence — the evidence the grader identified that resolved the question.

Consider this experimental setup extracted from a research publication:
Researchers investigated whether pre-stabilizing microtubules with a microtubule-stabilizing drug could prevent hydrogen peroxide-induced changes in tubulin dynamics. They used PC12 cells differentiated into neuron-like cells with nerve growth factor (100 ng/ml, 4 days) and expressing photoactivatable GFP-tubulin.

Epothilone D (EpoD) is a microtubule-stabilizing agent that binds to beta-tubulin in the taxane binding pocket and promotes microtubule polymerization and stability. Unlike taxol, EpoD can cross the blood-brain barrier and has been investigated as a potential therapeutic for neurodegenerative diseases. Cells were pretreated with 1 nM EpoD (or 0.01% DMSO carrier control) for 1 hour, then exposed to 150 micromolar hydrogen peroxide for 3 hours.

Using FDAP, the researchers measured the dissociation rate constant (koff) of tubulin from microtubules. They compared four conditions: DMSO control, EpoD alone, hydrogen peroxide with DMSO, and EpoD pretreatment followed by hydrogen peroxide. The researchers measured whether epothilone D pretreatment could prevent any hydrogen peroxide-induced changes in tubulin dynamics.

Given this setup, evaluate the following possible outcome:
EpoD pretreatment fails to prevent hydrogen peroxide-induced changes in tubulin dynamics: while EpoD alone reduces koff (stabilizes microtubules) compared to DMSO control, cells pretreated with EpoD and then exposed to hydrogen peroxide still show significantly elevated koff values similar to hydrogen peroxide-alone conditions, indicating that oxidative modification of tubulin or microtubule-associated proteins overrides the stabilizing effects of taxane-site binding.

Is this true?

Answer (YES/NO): NO